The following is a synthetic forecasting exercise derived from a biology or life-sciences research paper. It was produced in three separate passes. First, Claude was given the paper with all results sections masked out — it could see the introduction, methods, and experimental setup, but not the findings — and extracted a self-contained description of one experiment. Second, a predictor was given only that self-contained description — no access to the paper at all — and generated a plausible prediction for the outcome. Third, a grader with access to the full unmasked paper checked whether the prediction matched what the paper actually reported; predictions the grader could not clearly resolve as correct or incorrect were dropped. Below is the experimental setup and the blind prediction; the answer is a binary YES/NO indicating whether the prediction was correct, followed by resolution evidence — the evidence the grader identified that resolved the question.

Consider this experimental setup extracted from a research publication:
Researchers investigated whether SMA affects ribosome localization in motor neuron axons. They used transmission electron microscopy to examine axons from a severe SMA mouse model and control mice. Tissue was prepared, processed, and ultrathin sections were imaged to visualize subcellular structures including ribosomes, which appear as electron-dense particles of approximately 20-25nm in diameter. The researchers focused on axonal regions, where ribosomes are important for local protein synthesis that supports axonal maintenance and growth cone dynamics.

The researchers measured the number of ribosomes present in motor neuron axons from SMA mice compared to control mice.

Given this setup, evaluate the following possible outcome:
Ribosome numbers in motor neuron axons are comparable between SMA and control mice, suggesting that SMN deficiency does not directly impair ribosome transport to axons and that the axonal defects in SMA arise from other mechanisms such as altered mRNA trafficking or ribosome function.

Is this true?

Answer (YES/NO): NO